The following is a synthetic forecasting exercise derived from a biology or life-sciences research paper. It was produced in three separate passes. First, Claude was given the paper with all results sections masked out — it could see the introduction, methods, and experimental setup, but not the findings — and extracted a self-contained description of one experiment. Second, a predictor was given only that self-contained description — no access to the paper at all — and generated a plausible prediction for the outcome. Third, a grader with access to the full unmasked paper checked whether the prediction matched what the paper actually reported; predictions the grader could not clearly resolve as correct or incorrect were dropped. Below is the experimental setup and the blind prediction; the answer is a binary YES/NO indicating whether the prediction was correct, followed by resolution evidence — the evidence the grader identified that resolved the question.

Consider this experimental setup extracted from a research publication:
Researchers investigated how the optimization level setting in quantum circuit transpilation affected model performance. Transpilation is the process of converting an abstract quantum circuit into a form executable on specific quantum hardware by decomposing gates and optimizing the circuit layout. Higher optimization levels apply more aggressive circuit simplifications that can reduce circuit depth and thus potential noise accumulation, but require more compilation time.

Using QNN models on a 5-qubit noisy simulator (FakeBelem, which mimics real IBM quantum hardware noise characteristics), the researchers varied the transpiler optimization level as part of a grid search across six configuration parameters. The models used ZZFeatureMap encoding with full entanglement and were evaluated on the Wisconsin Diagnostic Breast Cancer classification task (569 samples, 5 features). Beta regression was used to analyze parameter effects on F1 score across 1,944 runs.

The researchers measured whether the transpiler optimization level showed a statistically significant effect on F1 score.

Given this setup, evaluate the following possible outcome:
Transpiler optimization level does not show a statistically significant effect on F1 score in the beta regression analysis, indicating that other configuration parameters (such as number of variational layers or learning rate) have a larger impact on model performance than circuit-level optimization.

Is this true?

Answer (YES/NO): NO